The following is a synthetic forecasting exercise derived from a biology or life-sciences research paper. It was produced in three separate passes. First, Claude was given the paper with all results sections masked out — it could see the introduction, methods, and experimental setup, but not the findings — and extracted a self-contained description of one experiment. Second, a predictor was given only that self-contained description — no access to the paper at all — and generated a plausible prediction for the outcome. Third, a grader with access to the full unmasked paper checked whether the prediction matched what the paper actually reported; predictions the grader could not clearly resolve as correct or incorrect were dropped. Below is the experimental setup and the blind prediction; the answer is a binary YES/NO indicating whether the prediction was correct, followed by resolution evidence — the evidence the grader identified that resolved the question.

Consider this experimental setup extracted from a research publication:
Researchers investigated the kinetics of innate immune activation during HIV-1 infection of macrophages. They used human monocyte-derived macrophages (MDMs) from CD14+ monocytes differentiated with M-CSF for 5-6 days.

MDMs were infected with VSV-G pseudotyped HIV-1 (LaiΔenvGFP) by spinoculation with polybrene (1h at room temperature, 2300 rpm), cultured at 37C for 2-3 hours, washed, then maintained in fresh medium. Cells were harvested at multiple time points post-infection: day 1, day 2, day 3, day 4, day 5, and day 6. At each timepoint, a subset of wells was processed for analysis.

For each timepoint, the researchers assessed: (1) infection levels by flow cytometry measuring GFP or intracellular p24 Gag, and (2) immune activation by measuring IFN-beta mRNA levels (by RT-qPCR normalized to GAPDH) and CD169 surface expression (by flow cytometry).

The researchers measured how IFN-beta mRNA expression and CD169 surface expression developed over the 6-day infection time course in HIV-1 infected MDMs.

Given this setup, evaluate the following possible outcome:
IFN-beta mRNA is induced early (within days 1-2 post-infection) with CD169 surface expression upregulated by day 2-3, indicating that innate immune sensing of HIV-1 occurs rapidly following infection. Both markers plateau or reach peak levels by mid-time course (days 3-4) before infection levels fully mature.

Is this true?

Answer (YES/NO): NO